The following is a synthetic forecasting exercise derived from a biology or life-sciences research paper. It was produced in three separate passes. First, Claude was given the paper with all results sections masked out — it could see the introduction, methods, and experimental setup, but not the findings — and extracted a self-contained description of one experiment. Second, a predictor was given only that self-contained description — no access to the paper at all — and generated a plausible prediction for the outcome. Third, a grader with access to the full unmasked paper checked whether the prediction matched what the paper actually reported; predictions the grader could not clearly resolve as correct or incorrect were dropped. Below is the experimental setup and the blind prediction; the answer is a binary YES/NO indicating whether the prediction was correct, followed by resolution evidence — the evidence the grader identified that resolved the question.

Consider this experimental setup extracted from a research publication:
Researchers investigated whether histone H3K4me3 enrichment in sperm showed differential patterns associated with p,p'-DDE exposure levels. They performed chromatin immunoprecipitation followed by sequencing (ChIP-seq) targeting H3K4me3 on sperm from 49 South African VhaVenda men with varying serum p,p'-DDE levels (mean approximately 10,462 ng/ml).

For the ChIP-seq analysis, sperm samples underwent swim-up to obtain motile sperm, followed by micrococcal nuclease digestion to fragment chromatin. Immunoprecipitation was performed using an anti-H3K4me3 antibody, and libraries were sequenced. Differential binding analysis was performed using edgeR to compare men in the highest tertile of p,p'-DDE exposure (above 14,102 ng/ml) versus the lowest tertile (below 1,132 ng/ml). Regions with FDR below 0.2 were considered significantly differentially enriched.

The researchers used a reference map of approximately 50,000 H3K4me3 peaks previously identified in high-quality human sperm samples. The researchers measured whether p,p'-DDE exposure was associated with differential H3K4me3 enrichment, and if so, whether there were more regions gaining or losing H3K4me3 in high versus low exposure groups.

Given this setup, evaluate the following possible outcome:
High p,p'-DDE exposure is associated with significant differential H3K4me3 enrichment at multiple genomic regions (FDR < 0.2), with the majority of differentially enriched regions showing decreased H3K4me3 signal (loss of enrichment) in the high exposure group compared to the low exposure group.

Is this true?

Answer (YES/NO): YES